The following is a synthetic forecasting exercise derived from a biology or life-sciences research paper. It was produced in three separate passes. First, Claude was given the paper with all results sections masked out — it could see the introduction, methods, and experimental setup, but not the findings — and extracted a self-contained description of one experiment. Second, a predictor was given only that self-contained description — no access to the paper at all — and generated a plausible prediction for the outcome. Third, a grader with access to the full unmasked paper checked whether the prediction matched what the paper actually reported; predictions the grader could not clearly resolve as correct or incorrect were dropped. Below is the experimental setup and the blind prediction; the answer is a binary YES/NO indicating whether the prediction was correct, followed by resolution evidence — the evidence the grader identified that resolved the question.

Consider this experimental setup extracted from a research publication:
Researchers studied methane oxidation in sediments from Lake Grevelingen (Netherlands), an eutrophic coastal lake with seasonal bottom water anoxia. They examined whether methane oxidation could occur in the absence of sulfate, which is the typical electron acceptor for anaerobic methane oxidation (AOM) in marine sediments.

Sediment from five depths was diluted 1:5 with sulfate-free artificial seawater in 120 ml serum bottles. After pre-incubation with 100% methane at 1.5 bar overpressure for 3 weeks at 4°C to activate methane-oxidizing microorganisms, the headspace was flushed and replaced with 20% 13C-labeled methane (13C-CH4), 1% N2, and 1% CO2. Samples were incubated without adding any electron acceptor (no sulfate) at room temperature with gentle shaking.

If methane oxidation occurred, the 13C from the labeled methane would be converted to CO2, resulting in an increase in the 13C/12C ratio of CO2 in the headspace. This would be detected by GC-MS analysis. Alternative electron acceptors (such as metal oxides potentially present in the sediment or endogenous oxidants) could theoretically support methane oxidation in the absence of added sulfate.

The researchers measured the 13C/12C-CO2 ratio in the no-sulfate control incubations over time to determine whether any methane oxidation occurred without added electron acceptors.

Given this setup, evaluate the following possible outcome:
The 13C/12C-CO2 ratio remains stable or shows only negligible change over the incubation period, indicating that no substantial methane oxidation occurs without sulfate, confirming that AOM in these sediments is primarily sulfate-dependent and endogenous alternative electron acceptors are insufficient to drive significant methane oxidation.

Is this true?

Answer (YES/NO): NO